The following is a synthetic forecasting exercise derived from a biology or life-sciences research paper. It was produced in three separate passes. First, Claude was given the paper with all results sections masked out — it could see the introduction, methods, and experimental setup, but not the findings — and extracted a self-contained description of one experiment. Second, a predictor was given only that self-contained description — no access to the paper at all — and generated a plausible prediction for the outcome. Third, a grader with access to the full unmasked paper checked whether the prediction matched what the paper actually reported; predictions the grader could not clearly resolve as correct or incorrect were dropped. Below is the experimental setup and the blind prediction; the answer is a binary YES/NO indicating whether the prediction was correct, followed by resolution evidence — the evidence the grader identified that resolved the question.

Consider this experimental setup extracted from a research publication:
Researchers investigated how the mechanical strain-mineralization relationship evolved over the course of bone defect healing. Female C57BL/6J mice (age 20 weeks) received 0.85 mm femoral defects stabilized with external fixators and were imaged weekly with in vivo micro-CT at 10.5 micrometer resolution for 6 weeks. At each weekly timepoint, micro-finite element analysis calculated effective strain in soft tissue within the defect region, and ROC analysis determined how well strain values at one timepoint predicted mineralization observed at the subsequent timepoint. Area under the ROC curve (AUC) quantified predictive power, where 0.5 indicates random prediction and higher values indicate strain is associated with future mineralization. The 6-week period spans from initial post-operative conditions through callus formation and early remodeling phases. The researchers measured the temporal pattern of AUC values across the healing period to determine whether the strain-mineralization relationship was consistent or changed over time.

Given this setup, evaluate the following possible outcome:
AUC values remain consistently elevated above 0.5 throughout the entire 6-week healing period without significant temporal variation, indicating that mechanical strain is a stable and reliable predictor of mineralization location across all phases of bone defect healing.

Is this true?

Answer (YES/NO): NO